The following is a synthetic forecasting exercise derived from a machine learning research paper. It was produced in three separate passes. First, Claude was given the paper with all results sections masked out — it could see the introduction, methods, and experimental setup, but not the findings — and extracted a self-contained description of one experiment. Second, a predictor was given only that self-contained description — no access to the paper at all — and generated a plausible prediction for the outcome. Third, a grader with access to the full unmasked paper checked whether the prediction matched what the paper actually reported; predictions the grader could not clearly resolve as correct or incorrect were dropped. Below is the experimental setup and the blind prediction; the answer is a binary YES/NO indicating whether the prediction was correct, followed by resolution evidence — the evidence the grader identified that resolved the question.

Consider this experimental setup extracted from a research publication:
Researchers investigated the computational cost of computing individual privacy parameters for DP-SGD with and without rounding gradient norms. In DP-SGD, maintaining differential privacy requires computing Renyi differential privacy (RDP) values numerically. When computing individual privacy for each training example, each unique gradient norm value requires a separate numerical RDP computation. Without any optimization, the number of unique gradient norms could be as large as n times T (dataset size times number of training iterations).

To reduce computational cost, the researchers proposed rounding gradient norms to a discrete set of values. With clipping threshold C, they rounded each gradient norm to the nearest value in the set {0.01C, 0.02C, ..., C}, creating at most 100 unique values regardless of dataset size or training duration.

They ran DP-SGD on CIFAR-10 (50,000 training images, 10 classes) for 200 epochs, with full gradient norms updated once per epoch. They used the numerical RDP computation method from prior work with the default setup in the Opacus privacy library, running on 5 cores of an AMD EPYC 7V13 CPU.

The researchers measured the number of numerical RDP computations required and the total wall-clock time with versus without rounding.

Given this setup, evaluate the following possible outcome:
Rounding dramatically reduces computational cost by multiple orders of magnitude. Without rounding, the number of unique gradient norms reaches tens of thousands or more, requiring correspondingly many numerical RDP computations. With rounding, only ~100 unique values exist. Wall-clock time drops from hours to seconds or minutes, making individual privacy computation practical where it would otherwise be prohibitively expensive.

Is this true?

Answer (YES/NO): YES